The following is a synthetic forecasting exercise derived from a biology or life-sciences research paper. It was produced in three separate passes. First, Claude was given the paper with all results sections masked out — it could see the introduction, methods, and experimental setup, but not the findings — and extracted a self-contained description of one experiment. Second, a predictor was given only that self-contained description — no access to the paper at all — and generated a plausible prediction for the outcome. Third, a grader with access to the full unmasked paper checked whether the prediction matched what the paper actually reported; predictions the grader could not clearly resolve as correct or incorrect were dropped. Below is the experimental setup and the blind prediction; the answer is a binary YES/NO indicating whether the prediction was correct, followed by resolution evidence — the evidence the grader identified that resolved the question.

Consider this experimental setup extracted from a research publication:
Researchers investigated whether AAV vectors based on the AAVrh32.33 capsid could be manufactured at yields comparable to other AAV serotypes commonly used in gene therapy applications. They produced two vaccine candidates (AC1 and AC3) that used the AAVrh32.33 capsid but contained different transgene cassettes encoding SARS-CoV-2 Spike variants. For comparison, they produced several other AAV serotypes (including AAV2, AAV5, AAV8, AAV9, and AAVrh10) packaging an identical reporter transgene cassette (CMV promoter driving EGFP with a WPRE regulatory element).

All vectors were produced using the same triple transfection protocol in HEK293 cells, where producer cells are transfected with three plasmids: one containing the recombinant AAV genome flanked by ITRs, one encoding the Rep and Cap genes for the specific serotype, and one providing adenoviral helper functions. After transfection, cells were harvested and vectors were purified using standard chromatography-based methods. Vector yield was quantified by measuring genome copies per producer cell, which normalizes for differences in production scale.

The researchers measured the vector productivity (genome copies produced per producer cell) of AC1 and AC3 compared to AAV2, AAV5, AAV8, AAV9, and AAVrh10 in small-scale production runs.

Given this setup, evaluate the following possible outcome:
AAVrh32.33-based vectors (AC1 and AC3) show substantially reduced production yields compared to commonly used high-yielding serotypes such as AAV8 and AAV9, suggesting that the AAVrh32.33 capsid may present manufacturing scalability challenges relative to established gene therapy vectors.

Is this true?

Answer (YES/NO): NO